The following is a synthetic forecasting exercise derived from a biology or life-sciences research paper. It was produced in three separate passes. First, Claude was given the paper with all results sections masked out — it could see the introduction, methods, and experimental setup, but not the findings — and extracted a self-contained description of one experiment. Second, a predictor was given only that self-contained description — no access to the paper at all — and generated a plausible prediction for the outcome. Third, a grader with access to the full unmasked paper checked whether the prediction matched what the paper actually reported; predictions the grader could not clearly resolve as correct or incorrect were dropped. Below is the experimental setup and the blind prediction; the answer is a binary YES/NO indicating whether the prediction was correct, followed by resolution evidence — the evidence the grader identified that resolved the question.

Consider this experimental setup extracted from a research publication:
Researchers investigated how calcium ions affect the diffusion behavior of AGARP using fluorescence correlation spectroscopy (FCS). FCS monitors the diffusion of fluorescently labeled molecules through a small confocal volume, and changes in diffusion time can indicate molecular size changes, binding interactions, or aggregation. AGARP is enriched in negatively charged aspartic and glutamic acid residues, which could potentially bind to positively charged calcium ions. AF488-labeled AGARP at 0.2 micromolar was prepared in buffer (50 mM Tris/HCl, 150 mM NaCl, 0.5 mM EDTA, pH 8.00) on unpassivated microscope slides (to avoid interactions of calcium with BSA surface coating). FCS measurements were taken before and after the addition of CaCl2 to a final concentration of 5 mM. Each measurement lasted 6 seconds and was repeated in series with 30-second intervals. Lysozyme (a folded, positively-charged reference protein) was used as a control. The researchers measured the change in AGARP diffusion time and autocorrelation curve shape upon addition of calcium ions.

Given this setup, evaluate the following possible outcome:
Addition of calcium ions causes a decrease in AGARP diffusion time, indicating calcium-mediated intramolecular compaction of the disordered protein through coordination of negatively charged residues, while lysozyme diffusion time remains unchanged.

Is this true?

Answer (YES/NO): NO